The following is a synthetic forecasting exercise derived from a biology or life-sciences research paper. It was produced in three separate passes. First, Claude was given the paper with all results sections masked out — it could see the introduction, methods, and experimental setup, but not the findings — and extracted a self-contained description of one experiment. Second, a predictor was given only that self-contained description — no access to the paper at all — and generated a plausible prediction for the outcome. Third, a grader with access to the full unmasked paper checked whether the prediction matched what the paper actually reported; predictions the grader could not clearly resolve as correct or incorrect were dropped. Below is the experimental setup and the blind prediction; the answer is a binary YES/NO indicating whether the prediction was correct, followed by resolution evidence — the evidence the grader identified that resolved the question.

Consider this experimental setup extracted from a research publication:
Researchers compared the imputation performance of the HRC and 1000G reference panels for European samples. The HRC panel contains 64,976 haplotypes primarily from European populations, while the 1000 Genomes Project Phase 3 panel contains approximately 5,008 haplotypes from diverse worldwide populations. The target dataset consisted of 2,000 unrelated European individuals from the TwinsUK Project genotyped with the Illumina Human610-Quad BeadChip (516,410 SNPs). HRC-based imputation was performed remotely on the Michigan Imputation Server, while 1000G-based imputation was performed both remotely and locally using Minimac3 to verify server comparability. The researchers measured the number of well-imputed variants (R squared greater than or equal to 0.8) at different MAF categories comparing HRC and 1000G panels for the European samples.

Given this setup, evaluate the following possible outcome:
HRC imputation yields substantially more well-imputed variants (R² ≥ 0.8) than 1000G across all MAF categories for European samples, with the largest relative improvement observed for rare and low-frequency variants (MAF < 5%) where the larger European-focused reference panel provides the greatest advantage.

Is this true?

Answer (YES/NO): YES